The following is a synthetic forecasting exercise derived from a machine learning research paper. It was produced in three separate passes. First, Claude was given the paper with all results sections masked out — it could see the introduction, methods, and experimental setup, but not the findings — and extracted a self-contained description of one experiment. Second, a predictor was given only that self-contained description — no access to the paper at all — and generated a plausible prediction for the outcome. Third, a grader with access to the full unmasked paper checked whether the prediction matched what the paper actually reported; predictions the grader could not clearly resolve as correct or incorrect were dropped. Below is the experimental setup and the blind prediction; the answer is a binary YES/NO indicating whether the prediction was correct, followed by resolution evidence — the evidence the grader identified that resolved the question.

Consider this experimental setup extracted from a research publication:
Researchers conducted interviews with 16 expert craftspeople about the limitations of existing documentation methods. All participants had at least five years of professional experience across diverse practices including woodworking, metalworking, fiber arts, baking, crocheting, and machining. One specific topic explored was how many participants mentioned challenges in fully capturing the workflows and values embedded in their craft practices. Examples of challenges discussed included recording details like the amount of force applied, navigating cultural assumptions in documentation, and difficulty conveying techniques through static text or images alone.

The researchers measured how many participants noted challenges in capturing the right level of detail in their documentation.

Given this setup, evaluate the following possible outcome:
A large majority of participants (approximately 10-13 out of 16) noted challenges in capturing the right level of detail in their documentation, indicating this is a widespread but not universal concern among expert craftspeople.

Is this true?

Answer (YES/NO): NO